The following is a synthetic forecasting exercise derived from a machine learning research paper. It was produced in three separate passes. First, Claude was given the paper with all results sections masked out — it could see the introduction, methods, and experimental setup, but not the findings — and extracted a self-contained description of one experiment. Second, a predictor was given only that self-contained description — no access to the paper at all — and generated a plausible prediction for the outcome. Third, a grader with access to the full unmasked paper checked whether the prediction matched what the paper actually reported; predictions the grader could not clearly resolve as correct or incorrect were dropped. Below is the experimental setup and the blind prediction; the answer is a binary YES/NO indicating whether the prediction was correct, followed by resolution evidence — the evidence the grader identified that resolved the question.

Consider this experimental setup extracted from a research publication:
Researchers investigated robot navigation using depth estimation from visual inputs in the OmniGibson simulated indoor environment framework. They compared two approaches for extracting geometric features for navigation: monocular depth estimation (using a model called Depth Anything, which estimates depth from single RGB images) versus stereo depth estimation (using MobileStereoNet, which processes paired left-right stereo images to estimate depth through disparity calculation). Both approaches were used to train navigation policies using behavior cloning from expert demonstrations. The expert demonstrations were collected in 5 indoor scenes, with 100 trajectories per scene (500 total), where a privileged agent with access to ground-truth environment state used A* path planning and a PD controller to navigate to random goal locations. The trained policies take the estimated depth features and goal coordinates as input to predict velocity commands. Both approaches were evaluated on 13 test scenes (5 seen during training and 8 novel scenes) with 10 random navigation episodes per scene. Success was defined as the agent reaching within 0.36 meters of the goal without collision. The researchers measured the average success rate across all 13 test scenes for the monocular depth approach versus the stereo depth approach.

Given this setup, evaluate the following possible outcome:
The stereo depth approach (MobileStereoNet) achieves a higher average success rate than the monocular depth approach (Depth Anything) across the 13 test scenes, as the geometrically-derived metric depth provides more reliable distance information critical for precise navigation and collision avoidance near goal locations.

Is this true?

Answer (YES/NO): YES